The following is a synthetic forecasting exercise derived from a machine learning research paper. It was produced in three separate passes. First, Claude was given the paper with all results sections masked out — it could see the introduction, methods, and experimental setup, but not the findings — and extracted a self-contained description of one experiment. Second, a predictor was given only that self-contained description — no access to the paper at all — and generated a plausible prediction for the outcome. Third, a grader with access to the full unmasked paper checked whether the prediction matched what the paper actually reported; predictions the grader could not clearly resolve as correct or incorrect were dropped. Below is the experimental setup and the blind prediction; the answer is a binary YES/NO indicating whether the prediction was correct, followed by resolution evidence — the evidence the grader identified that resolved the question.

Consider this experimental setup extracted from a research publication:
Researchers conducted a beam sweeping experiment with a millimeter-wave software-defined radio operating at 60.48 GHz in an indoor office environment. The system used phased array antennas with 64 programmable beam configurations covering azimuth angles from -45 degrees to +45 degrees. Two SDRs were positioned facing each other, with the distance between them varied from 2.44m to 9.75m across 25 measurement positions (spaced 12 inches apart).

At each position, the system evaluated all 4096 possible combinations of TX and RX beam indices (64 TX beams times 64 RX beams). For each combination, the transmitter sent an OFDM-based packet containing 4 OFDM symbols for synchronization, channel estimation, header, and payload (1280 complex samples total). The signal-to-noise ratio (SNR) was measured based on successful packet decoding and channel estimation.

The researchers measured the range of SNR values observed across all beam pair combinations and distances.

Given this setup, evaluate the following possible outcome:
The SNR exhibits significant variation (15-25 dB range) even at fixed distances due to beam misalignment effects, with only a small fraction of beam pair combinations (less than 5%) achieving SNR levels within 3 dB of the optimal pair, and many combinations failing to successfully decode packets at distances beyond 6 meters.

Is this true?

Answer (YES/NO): NO